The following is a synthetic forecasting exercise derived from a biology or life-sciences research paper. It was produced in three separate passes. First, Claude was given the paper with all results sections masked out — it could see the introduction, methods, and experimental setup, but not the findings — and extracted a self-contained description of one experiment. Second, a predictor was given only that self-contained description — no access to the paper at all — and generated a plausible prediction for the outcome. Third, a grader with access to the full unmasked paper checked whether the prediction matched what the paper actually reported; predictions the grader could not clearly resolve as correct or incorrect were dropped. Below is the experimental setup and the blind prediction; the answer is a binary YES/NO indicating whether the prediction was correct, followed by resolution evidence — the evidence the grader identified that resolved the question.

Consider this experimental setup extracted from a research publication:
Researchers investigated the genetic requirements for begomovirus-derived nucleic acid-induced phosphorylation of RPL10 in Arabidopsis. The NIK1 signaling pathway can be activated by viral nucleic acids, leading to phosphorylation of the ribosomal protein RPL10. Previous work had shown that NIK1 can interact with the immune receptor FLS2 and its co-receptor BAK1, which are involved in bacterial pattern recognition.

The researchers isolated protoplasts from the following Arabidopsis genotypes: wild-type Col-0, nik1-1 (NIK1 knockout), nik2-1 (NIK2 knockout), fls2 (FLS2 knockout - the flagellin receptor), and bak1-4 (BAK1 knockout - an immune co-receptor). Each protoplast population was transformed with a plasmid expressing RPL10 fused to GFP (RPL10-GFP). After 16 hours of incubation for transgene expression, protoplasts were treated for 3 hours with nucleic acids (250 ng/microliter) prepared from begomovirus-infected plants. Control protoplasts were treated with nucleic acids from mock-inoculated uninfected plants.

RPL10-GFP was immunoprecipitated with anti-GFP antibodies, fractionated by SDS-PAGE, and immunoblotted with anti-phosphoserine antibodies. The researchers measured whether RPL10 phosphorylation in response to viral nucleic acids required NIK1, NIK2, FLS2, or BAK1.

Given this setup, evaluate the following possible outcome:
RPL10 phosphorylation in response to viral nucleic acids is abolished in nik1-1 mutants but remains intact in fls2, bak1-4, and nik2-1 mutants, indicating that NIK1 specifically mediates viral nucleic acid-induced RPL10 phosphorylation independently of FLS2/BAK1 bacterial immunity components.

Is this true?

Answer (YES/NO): NO